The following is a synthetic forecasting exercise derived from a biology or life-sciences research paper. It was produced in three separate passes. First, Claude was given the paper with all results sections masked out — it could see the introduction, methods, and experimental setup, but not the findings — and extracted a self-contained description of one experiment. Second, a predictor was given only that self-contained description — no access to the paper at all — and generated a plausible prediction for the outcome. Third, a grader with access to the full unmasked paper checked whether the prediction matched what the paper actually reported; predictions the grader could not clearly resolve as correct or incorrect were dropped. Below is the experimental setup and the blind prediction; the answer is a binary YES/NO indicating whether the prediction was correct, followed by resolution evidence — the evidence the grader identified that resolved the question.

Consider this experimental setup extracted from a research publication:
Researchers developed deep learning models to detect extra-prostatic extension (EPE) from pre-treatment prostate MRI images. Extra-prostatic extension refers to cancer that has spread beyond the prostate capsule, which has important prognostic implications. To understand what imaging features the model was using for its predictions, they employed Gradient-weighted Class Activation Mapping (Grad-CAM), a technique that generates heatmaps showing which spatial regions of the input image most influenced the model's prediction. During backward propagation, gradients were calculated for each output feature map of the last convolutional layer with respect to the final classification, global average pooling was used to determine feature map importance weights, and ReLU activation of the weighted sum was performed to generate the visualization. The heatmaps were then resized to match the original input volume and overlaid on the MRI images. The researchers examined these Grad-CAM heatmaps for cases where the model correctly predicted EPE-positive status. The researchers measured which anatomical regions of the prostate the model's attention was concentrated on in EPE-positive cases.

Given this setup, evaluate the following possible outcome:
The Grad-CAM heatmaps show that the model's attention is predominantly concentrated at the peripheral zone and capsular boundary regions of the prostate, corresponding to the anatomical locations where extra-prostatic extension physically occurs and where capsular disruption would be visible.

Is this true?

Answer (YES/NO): YES